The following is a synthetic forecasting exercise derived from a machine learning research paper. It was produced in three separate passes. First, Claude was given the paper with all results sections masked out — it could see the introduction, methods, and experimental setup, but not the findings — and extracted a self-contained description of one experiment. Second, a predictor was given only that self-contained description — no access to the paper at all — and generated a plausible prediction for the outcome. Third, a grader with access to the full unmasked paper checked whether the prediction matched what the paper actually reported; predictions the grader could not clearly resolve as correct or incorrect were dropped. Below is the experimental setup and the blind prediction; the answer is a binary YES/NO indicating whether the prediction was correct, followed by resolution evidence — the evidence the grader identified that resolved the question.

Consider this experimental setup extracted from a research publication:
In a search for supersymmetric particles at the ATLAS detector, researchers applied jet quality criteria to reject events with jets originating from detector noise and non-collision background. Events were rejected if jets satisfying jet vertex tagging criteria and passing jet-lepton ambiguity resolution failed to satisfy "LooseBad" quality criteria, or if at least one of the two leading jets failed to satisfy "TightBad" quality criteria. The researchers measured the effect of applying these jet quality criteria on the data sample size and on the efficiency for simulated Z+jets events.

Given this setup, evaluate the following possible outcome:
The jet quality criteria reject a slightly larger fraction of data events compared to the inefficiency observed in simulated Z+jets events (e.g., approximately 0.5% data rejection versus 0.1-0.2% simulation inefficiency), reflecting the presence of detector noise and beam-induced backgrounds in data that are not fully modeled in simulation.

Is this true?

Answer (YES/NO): NO